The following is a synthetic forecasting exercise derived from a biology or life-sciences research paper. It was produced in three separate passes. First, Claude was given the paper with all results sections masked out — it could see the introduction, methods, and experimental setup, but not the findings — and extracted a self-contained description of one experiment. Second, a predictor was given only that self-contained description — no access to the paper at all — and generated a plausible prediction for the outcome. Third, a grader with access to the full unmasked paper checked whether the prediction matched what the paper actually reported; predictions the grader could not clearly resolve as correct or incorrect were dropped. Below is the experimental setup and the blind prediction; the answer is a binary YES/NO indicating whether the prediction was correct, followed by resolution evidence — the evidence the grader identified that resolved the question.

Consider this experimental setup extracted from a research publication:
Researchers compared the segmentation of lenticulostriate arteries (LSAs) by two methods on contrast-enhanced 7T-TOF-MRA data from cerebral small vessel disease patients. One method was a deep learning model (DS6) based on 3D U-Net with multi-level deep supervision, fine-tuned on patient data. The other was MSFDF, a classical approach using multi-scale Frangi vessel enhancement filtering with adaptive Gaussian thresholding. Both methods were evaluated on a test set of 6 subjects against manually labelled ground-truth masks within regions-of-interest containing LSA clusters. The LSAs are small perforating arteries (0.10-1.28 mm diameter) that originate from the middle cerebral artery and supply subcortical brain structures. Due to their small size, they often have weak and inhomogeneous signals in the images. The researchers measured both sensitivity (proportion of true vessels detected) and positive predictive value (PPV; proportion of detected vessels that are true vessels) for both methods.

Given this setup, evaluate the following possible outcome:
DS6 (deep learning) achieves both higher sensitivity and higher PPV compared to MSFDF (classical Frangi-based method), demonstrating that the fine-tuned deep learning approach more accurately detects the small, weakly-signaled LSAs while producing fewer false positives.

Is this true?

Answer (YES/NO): NO